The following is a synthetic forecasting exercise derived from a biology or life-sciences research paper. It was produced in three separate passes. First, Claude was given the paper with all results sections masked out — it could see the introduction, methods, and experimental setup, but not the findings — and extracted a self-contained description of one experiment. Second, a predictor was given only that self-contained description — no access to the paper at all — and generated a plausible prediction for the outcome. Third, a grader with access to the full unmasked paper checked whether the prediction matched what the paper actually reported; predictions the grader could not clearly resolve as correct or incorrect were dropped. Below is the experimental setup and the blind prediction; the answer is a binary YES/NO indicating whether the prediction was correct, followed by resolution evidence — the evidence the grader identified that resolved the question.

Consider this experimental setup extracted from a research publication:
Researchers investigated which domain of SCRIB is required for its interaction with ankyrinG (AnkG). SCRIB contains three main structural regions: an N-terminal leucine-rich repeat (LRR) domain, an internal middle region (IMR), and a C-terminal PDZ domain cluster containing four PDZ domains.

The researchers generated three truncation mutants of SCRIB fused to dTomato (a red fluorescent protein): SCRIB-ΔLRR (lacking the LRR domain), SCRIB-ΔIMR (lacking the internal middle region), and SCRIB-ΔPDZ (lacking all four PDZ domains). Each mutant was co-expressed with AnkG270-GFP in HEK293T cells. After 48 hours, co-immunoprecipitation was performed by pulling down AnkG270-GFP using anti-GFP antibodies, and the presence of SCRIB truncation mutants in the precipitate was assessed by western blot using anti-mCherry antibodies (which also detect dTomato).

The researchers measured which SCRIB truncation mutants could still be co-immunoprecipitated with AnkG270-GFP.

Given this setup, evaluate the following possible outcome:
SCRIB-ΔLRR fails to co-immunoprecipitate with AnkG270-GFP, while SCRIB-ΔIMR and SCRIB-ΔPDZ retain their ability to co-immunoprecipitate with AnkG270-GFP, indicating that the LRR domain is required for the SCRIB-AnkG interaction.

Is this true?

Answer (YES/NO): NO